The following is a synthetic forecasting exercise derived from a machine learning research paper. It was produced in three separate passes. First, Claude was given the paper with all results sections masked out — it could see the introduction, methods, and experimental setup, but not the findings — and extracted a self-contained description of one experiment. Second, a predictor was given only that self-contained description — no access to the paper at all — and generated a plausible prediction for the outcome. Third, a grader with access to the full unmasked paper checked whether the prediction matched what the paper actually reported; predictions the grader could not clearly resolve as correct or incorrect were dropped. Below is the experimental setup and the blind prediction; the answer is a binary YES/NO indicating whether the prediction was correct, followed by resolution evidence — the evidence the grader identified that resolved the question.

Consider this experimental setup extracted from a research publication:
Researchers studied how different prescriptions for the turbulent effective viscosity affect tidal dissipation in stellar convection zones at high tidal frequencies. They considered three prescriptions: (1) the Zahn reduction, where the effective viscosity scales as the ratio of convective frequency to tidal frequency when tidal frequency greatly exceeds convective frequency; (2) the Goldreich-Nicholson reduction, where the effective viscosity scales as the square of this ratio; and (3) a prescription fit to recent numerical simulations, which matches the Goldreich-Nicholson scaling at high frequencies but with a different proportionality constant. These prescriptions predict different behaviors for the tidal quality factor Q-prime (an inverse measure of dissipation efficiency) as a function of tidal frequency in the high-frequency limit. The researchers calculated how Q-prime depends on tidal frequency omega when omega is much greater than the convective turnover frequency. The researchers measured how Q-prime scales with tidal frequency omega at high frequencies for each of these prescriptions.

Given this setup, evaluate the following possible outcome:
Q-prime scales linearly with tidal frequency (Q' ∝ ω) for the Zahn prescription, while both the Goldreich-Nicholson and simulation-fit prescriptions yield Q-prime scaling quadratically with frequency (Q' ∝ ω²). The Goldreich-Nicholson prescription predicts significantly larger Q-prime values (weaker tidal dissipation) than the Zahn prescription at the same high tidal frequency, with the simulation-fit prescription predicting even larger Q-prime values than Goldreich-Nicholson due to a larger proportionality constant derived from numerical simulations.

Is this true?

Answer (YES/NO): NO